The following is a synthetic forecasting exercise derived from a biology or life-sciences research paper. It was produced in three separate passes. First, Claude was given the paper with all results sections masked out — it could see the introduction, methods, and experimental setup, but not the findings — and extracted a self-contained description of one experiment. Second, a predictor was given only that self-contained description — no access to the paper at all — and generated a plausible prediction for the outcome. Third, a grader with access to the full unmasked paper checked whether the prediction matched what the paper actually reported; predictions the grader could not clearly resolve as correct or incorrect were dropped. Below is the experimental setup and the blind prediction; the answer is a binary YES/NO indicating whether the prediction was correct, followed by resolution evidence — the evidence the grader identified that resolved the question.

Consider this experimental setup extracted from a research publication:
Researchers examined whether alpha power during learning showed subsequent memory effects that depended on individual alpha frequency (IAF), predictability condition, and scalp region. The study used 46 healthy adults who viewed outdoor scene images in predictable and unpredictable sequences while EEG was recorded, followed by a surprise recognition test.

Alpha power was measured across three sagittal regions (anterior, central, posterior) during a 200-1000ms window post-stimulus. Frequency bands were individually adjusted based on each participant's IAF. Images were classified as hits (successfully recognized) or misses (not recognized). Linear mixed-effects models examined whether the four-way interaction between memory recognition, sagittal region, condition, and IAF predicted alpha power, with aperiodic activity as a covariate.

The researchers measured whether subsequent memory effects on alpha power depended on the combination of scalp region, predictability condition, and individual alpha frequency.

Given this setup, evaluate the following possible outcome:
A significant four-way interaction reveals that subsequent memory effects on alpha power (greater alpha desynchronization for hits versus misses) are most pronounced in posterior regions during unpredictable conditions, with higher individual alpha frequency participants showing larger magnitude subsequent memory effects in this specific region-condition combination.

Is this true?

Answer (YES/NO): NO